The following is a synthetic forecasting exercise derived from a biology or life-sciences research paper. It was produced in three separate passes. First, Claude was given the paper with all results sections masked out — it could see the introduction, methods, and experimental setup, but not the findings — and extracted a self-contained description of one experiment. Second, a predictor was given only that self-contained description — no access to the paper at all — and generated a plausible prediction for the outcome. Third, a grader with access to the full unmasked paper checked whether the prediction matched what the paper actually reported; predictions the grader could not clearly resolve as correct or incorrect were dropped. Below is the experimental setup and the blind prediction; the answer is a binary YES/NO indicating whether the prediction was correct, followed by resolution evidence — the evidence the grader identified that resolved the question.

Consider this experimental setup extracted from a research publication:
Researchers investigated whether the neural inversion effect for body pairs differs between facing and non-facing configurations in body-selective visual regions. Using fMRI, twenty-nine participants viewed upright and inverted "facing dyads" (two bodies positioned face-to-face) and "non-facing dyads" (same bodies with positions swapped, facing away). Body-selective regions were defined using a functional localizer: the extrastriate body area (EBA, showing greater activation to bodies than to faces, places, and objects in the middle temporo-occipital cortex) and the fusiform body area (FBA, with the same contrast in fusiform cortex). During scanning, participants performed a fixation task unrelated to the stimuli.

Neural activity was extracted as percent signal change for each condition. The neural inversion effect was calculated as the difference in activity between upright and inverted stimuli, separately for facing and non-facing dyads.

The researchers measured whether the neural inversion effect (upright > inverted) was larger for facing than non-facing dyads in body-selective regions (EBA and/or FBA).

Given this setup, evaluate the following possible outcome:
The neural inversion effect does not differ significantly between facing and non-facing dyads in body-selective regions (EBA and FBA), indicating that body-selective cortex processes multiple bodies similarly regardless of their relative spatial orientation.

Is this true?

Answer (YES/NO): NO